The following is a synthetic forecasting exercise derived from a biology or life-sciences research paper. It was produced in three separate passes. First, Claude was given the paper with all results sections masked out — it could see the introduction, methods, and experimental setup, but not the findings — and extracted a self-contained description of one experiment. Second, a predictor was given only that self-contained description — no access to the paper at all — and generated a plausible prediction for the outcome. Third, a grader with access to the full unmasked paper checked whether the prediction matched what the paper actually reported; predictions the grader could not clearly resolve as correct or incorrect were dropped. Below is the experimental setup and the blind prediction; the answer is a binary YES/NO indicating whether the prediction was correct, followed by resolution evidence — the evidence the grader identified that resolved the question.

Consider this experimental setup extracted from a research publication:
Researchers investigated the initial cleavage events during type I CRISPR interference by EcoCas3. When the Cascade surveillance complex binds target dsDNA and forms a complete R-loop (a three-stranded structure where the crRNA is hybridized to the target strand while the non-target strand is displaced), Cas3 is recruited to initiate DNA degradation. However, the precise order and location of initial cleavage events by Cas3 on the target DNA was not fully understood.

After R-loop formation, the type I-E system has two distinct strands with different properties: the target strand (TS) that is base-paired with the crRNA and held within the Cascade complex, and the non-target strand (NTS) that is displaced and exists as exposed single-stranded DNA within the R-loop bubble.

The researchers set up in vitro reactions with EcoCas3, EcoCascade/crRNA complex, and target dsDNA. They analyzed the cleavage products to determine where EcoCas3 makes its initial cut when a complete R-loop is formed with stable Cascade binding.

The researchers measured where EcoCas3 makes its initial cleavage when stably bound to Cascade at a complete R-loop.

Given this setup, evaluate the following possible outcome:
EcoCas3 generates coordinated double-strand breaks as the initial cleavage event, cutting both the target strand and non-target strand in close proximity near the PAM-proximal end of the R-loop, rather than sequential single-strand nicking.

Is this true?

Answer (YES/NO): NO